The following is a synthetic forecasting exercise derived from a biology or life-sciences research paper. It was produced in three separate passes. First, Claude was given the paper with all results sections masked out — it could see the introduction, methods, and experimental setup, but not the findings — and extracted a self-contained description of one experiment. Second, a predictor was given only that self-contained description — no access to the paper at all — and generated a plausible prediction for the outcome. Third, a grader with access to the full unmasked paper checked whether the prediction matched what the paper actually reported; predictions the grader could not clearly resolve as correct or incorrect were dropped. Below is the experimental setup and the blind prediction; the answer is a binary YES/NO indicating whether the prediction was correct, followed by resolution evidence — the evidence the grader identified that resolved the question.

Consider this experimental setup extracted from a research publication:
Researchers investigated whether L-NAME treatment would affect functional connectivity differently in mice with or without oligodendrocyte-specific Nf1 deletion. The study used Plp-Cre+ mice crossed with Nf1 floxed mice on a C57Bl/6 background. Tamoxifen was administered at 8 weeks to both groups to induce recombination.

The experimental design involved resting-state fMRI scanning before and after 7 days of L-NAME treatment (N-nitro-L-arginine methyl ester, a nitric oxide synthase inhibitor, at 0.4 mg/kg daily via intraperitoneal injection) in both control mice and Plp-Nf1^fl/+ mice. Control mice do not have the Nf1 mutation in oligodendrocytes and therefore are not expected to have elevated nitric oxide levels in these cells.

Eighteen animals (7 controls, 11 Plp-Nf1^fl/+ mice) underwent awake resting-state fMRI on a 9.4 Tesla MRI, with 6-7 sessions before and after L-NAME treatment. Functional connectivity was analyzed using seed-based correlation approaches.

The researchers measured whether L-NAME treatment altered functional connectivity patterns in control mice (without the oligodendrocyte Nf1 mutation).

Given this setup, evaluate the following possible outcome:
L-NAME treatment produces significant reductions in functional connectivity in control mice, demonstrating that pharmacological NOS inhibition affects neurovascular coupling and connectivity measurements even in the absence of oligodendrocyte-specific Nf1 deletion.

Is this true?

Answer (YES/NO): NO